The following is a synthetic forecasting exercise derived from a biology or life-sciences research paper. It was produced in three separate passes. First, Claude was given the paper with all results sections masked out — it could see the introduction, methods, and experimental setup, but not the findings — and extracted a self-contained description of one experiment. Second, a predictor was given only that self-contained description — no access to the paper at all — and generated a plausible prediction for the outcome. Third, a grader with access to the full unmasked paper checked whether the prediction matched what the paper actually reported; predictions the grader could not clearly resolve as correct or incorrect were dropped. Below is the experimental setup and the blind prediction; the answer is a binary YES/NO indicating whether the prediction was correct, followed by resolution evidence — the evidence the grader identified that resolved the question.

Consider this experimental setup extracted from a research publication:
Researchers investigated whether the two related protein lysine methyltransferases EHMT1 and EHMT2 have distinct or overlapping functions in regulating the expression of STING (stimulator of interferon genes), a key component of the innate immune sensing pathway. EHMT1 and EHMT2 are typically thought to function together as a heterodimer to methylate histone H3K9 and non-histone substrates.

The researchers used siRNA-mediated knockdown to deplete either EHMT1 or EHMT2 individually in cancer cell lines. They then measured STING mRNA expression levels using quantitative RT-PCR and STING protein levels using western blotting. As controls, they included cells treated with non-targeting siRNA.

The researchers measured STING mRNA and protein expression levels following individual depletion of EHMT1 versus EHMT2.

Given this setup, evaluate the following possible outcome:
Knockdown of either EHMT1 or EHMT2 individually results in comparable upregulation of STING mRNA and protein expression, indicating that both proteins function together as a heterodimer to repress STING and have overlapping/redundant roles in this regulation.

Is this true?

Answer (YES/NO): NO